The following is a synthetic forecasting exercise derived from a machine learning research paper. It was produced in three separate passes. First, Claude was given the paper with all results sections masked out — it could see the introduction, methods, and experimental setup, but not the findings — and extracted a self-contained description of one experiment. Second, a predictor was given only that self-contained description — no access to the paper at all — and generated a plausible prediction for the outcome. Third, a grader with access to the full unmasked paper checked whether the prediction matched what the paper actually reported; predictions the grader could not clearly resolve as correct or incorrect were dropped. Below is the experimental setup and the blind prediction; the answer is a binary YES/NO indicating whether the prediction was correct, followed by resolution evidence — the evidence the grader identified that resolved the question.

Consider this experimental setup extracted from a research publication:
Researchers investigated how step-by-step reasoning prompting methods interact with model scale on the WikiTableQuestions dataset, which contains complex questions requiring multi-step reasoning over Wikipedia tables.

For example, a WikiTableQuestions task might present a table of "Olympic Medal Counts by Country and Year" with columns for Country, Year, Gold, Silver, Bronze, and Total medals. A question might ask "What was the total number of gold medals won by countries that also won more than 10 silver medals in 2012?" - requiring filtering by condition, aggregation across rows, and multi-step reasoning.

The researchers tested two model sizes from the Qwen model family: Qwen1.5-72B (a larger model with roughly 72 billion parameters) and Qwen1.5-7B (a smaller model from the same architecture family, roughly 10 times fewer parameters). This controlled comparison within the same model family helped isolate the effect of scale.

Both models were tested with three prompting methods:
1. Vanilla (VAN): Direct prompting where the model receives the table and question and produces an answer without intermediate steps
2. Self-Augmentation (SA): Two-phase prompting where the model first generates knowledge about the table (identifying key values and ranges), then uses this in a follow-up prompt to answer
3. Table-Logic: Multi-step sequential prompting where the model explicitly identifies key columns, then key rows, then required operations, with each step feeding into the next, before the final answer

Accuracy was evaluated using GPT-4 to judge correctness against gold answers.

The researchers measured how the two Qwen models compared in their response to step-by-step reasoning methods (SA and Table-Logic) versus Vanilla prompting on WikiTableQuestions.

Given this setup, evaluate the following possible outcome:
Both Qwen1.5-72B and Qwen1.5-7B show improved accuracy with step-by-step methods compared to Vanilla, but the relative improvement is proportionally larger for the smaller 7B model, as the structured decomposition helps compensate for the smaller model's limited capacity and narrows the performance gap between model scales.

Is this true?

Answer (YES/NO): NO